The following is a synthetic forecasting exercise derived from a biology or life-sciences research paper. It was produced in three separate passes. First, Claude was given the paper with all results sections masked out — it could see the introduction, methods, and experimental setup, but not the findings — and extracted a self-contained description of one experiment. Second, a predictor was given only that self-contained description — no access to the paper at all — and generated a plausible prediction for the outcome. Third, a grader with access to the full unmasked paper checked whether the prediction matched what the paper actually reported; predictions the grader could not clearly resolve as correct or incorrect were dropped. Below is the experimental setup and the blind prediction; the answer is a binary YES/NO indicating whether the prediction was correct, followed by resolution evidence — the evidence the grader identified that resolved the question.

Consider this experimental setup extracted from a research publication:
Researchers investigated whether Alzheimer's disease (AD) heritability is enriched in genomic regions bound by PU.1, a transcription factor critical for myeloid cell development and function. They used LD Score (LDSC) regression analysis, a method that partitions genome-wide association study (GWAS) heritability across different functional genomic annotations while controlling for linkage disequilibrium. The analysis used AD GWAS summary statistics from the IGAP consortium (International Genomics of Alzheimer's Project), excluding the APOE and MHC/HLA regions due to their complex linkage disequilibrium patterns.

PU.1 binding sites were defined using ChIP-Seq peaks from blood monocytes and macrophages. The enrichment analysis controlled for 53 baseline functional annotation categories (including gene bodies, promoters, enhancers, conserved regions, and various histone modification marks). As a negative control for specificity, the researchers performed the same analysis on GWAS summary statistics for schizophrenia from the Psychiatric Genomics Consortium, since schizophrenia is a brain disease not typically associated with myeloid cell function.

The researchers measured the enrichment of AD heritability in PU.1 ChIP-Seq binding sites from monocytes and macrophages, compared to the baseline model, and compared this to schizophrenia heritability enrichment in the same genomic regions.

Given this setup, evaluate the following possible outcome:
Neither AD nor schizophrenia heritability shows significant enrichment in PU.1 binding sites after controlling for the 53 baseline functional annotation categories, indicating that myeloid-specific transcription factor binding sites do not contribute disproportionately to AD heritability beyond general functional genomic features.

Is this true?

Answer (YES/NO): NO